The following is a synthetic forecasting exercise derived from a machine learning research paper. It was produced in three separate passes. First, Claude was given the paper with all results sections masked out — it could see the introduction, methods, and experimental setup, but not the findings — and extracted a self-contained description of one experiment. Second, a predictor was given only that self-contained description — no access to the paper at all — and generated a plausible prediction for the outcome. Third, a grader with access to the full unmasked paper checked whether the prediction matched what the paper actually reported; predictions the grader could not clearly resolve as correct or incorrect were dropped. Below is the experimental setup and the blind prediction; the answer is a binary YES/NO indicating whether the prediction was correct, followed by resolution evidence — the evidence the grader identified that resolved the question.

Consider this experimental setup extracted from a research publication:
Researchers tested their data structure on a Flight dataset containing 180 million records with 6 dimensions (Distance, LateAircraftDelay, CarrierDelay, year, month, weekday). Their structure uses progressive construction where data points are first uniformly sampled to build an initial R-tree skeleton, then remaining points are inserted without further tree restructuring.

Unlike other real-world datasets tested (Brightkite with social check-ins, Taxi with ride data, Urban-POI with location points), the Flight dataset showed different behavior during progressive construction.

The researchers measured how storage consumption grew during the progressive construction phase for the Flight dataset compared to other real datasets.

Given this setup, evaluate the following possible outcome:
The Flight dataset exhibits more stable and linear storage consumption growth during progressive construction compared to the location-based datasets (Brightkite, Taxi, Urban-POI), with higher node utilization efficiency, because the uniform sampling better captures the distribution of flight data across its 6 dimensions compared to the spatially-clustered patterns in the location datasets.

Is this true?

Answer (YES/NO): NO